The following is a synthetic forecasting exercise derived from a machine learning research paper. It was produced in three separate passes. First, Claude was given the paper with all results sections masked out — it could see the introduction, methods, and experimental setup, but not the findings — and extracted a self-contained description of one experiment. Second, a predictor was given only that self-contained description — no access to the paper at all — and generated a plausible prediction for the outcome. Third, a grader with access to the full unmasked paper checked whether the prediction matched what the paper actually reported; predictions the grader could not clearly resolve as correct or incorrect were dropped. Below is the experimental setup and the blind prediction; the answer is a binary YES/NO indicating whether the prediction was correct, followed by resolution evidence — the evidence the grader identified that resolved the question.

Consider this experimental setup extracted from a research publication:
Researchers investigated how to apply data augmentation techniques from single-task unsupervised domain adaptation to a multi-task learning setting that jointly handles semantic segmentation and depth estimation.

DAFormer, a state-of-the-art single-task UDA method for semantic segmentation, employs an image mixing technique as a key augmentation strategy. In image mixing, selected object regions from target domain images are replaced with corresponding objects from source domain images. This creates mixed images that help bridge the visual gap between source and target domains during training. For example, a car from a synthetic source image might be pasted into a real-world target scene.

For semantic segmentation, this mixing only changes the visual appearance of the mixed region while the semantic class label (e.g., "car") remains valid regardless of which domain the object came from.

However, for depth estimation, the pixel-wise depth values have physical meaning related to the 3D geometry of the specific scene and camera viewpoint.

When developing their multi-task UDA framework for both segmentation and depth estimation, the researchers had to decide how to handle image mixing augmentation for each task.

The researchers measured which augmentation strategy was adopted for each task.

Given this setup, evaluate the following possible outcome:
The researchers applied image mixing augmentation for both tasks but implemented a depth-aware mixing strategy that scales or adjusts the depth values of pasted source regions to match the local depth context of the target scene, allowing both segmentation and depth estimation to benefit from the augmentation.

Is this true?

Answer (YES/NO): NO